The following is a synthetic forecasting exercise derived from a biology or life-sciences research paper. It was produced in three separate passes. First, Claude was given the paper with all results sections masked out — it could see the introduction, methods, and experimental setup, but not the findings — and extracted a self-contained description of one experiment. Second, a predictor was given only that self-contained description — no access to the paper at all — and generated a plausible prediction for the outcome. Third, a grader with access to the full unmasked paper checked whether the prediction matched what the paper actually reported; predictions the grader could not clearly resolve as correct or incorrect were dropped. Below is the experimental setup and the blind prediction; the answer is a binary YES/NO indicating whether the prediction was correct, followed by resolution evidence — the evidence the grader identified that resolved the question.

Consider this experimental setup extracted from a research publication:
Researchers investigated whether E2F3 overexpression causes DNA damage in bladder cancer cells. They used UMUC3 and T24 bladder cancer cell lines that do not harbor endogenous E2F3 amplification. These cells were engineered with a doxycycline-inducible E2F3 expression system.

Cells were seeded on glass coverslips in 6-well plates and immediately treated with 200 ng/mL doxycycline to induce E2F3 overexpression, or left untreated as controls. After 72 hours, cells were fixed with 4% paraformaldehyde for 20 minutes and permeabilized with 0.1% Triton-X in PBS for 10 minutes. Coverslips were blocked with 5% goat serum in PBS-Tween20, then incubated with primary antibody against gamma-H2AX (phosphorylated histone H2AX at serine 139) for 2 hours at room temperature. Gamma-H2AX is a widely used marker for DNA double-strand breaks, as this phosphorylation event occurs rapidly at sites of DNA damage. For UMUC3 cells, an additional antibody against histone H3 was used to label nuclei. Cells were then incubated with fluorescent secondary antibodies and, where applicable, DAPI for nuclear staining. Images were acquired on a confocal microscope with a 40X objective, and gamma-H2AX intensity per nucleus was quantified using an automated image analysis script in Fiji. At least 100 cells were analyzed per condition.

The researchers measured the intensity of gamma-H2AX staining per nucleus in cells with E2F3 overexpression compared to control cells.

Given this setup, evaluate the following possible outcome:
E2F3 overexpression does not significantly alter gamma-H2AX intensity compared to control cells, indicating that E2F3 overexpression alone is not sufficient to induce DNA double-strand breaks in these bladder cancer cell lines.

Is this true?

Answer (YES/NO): NO